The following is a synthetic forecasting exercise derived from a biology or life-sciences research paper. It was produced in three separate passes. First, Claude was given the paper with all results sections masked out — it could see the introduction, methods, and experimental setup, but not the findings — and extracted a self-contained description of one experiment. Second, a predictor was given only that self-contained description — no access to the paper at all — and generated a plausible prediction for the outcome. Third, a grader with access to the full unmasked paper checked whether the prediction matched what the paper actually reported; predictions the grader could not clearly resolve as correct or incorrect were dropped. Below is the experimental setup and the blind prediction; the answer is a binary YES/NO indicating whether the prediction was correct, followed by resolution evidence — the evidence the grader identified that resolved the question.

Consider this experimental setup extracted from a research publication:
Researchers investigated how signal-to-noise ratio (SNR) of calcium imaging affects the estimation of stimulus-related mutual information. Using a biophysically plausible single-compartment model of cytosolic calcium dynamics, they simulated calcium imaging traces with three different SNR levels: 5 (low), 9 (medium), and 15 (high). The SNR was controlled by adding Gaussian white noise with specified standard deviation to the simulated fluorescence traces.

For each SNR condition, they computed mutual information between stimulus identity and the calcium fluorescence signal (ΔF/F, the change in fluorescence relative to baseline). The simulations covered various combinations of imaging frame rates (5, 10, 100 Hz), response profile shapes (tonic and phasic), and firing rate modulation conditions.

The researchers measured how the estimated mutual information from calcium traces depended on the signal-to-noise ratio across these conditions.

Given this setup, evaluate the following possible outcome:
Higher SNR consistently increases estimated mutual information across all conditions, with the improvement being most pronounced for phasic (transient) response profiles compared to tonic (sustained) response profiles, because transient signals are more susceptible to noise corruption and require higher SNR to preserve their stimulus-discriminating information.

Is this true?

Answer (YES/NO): NO